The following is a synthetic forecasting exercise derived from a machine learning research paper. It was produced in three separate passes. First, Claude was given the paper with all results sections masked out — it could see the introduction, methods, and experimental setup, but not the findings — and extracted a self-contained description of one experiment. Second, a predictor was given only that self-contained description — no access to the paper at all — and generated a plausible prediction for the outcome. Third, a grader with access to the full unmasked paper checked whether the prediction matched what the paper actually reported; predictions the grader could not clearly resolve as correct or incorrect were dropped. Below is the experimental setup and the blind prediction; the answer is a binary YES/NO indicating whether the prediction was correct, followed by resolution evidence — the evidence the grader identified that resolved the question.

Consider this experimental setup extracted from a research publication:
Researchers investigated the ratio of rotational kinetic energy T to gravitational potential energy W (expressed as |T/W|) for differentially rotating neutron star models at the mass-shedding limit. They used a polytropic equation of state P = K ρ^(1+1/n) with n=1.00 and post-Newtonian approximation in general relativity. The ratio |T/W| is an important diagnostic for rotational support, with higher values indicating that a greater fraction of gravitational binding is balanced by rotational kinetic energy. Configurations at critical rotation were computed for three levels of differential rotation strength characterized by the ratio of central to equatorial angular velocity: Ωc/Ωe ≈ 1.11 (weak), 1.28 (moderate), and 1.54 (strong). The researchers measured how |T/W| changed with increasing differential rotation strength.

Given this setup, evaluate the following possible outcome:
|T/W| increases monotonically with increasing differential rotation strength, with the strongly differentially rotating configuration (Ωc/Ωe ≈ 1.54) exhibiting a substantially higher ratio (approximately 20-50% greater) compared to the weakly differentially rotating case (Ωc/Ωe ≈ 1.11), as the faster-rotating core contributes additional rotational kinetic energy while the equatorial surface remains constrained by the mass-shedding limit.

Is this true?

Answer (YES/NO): NO